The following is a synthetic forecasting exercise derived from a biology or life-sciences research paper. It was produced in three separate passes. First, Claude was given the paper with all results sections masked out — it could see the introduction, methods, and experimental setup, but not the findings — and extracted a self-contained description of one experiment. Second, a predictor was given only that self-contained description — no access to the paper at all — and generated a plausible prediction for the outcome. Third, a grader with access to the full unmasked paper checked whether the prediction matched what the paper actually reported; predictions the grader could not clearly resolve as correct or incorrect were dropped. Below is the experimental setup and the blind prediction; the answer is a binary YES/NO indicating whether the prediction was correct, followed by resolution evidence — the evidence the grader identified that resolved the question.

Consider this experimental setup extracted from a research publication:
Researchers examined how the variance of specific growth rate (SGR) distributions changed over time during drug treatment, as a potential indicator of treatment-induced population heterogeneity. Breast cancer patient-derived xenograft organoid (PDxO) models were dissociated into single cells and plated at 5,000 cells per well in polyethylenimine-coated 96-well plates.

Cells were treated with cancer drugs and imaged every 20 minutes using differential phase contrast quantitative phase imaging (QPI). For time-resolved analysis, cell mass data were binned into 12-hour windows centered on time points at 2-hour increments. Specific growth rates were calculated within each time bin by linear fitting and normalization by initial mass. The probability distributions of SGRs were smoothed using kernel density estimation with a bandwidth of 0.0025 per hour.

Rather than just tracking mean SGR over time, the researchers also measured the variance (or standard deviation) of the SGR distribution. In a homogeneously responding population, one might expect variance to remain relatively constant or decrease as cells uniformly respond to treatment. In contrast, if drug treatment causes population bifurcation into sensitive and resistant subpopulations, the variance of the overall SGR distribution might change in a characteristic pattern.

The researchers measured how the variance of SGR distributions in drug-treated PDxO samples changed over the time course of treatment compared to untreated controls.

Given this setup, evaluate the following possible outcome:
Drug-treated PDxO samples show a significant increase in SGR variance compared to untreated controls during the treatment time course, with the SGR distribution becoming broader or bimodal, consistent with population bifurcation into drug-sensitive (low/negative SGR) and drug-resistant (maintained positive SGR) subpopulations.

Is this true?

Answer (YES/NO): YES